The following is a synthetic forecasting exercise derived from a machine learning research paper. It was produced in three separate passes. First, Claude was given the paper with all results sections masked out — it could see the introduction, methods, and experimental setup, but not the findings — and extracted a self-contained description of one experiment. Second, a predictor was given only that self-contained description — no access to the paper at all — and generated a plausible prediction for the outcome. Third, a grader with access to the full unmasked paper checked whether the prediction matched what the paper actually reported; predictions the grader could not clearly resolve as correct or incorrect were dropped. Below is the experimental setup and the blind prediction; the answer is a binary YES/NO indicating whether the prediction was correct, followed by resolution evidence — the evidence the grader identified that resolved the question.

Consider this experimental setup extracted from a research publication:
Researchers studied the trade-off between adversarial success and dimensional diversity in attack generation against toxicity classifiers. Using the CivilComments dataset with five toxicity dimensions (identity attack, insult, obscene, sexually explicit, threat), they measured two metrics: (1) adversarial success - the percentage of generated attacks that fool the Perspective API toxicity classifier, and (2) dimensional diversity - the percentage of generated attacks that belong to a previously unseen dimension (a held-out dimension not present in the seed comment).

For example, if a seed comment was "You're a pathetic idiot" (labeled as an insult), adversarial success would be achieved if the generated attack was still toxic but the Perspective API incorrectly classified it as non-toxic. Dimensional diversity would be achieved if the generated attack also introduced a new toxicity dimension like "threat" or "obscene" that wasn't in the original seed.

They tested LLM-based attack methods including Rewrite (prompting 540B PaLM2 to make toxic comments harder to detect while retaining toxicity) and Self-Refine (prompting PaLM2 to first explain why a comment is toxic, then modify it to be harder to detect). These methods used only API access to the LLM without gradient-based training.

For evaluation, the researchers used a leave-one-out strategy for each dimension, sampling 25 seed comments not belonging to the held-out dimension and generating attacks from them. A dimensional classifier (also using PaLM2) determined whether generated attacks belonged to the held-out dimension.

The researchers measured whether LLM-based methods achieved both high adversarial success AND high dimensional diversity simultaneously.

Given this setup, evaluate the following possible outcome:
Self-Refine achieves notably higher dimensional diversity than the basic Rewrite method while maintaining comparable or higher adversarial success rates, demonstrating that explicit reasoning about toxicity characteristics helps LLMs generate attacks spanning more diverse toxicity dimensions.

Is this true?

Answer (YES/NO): NO